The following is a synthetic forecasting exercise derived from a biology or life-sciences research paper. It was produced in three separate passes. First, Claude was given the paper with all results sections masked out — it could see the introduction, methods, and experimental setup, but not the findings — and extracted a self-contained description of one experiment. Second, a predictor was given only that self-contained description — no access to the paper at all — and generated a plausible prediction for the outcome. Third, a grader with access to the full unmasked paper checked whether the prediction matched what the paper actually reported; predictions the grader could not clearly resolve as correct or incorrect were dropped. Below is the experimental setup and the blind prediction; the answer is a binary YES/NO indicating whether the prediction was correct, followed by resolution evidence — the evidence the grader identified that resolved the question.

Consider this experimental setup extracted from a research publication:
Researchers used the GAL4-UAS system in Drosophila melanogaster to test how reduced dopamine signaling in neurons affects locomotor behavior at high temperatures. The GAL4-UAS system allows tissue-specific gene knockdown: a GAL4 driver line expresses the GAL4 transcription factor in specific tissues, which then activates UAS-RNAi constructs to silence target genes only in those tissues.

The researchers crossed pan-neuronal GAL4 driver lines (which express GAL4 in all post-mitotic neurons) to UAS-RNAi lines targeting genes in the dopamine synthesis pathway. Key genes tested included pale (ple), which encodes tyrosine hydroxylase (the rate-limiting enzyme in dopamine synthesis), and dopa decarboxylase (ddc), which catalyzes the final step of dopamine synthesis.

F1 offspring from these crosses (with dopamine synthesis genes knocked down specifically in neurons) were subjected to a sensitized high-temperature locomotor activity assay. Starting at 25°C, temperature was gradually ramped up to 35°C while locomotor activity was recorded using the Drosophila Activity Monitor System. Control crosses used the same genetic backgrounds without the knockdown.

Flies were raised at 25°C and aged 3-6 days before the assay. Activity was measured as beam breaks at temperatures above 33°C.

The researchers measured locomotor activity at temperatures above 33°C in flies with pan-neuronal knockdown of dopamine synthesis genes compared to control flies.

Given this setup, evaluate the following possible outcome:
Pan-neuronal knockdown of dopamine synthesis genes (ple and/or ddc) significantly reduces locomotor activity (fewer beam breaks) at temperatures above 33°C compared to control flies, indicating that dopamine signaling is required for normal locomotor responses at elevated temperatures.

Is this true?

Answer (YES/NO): NO